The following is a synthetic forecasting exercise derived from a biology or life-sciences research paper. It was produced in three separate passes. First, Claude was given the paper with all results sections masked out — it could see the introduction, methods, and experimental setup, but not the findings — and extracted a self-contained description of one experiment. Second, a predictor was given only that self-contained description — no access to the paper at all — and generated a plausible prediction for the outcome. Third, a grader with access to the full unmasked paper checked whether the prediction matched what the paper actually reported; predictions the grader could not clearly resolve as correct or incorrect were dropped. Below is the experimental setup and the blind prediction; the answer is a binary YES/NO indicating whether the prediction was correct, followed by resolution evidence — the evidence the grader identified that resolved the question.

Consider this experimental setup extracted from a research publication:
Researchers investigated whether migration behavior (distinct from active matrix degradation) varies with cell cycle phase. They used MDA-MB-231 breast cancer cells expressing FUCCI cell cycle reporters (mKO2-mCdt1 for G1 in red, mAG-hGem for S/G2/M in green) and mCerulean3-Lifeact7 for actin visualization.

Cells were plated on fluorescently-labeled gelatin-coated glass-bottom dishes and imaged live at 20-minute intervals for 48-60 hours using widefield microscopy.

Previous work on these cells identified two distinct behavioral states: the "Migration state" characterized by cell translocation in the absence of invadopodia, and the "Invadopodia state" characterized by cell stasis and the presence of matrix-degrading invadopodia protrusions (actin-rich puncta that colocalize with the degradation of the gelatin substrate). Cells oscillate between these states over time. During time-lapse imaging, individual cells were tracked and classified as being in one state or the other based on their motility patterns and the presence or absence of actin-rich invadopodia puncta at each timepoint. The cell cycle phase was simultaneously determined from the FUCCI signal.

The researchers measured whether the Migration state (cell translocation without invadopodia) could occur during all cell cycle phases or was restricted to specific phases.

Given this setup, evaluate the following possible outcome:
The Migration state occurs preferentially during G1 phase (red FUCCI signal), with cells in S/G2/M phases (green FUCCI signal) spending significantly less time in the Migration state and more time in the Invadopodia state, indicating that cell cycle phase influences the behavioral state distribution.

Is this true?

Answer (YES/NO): NO